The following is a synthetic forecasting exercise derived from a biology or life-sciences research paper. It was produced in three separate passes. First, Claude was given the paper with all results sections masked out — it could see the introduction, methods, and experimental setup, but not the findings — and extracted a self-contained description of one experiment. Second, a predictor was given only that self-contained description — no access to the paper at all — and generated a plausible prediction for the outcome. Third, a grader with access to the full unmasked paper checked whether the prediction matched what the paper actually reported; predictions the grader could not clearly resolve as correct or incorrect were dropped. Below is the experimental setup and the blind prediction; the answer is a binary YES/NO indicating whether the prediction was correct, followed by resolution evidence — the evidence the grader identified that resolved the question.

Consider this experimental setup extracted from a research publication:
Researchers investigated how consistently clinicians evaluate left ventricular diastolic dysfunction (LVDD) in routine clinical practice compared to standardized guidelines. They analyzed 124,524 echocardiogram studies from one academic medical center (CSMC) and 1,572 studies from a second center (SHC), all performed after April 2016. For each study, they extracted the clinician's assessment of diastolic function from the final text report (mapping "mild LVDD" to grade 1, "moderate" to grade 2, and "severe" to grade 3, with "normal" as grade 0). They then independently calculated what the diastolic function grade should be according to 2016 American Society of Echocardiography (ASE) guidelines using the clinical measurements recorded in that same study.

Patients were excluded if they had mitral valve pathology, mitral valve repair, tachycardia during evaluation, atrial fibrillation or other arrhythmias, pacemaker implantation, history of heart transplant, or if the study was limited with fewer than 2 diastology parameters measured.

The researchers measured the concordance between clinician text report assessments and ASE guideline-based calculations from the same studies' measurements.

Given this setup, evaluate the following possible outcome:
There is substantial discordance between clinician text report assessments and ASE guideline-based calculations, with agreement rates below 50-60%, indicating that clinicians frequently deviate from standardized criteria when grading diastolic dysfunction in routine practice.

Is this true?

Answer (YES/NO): YES